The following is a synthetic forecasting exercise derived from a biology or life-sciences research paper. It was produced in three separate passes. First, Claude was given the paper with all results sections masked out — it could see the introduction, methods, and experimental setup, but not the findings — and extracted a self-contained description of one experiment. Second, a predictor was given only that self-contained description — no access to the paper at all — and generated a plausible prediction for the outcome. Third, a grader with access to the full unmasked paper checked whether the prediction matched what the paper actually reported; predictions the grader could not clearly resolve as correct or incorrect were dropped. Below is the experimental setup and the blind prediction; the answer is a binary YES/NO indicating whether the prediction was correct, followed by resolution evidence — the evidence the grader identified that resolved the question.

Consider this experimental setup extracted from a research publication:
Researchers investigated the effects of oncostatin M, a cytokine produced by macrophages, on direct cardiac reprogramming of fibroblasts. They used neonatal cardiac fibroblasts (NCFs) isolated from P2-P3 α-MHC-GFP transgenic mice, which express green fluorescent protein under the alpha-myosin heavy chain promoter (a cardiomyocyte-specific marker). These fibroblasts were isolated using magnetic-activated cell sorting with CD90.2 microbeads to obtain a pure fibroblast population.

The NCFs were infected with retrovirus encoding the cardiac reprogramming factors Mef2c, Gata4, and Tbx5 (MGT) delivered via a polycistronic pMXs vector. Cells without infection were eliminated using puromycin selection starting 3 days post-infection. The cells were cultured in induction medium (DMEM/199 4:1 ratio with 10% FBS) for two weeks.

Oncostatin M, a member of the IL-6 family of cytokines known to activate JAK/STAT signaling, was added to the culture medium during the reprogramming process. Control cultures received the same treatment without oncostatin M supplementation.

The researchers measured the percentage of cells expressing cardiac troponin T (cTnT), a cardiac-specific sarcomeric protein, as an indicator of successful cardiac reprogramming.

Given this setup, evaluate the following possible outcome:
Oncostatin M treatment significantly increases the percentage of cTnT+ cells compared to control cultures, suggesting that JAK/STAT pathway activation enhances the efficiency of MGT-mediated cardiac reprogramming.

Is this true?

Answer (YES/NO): NO